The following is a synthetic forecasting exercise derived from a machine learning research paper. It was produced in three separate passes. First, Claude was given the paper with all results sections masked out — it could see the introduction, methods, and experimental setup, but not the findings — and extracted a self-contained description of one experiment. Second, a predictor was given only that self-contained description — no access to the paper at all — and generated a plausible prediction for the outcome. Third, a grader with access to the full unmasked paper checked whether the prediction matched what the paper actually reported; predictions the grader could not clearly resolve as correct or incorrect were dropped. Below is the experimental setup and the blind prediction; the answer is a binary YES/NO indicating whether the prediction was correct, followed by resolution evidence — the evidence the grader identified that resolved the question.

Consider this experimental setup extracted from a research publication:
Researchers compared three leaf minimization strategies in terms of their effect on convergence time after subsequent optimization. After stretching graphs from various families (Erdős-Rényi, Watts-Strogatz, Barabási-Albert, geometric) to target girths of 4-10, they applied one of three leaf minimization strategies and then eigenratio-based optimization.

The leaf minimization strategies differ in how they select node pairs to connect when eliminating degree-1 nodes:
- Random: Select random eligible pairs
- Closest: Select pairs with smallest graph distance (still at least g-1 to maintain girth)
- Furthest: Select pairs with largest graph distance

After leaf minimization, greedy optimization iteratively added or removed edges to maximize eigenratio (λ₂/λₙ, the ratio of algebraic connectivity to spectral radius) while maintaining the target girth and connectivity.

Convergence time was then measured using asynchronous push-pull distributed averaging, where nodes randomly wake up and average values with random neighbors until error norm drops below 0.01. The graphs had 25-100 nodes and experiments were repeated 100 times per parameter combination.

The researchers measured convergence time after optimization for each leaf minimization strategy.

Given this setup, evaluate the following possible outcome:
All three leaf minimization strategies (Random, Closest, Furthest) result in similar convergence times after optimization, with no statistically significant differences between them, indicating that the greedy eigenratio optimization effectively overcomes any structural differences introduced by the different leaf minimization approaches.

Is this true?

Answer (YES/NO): YES